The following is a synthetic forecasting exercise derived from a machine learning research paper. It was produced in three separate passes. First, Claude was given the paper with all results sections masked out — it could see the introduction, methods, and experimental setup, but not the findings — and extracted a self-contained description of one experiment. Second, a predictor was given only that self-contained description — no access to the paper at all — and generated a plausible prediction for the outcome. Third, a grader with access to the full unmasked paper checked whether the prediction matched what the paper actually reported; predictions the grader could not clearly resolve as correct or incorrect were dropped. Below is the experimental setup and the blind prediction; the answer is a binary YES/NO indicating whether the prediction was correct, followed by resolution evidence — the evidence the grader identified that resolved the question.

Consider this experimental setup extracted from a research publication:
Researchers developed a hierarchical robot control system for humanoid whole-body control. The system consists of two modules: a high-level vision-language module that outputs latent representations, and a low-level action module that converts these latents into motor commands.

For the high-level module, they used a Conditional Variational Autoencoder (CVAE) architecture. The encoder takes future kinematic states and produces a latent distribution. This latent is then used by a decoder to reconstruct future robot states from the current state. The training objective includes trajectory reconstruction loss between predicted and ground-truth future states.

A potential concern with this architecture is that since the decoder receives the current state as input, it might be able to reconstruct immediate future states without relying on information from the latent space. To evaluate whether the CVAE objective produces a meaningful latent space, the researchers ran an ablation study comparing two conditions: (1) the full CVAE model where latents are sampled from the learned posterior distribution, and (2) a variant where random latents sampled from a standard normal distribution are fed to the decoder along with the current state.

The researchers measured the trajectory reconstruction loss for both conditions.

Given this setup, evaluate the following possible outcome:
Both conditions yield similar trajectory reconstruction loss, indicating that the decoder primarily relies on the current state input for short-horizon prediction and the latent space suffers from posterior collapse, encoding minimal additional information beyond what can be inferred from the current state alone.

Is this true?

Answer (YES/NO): NO